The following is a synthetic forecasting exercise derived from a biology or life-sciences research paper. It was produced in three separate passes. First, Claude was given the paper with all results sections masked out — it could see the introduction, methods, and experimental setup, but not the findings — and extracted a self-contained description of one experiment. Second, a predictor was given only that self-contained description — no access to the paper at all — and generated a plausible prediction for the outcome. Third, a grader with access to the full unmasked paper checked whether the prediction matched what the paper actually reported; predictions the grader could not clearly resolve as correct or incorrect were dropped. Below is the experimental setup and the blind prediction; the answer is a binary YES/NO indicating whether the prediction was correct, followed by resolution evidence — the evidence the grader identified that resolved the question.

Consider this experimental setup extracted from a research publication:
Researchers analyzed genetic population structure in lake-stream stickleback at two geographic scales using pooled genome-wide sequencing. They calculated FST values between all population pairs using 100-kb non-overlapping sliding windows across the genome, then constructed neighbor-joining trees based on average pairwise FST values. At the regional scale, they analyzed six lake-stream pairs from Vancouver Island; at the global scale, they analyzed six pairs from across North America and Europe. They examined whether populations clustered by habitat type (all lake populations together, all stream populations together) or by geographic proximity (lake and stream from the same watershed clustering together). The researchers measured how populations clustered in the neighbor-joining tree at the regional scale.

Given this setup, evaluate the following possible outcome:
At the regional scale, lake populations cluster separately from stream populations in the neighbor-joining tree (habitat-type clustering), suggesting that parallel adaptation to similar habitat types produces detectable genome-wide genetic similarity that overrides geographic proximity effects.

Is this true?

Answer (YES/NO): NO